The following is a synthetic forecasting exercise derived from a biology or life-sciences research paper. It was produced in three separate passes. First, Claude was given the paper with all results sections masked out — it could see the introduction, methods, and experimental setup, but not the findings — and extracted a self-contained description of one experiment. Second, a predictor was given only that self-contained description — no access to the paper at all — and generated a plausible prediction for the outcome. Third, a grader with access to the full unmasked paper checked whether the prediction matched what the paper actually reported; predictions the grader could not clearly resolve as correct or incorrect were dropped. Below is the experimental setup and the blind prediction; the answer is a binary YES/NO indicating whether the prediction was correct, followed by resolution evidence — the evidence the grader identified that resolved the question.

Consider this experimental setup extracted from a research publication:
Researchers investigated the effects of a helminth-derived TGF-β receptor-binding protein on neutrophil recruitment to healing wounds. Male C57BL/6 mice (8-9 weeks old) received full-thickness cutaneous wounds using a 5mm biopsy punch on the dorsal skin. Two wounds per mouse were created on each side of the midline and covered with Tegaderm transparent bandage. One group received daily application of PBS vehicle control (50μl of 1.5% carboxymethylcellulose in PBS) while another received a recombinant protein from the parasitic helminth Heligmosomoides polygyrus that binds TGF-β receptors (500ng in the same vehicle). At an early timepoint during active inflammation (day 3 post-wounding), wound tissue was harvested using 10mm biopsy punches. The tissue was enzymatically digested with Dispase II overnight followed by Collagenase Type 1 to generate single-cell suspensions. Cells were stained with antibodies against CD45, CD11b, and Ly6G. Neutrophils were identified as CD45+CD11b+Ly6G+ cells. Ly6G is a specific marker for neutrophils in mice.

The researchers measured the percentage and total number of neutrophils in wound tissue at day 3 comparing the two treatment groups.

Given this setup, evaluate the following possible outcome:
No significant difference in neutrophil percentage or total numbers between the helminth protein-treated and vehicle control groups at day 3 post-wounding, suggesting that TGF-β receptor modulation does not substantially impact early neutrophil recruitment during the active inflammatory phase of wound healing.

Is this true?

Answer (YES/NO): NO